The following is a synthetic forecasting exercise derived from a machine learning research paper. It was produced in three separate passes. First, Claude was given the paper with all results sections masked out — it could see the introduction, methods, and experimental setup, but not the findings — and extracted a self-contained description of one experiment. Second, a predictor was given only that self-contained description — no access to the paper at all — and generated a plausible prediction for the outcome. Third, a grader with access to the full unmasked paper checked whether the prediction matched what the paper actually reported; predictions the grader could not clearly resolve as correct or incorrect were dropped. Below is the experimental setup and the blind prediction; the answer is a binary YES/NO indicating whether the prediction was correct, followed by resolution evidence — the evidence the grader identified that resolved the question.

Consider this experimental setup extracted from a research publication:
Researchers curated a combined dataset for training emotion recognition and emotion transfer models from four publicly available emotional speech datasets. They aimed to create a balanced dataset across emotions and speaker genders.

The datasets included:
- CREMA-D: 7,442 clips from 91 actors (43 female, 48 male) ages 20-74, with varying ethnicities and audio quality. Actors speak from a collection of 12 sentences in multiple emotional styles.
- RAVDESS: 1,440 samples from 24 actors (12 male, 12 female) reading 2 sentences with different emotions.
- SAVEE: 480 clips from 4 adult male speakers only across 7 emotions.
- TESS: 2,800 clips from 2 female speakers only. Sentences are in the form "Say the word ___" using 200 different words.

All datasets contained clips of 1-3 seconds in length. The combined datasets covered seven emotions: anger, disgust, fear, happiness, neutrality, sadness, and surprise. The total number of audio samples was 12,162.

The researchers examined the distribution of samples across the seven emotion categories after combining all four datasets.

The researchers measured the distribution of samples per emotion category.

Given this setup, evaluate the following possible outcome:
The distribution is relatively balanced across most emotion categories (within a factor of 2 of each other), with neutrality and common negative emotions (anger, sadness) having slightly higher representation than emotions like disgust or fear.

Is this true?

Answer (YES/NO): NO